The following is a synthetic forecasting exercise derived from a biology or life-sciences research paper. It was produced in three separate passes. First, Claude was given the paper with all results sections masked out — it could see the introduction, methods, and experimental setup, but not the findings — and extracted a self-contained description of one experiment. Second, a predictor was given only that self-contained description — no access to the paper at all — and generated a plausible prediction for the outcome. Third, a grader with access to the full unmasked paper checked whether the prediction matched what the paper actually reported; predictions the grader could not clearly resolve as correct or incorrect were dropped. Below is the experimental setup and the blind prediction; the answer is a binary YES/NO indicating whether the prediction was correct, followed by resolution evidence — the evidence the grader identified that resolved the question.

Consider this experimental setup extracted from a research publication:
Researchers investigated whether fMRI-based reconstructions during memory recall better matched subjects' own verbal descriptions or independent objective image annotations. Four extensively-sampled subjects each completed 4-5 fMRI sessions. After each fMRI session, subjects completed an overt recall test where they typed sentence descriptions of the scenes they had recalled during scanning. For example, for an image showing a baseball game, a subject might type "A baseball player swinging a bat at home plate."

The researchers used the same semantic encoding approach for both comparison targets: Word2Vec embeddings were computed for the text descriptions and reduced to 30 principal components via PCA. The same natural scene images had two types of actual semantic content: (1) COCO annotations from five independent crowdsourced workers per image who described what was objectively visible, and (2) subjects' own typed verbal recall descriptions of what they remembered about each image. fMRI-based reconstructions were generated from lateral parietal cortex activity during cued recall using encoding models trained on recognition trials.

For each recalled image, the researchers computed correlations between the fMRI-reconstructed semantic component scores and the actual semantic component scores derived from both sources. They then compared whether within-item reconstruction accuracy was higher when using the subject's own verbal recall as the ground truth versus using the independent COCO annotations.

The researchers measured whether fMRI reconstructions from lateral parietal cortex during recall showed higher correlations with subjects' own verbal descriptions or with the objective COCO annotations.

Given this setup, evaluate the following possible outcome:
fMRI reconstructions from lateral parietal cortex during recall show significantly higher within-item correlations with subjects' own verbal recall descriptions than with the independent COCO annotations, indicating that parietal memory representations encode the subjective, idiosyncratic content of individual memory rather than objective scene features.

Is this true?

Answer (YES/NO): NO